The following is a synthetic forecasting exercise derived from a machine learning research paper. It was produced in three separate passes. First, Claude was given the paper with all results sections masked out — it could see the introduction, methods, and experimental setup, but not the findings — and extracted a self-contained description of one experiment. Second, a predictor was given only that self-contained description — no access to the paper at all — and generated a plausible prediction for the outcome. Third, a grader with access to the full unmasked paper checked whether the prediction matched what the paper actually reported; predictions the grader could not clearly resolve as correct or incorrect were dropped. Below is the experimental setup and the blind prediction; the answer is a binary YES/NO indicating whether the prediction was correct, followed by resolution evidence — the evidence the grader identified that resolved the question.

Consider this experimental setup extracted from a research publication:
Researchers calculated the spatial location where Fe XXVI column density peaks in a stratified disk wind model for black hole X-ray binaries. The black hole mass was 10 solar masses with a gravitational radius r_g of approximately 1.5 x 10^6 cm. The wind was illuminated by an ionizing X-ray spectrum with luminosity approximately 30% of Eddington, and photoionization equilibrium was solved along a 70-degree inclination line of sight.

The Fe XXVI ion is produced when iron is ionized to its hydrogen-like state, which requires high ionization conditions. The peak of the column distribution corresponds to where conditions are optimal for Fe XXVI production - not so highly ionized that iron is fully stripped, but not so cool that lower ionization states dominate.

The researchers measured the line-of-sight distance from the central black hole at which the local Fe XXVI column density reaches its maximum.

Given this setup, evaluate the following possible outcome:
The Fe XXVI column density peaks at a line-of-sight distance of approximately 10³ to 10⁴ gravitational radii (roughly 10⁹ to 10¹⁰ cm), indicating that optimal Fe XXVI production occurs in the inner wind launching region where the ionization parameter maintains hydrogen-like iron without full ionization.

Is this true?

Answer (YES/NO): NO